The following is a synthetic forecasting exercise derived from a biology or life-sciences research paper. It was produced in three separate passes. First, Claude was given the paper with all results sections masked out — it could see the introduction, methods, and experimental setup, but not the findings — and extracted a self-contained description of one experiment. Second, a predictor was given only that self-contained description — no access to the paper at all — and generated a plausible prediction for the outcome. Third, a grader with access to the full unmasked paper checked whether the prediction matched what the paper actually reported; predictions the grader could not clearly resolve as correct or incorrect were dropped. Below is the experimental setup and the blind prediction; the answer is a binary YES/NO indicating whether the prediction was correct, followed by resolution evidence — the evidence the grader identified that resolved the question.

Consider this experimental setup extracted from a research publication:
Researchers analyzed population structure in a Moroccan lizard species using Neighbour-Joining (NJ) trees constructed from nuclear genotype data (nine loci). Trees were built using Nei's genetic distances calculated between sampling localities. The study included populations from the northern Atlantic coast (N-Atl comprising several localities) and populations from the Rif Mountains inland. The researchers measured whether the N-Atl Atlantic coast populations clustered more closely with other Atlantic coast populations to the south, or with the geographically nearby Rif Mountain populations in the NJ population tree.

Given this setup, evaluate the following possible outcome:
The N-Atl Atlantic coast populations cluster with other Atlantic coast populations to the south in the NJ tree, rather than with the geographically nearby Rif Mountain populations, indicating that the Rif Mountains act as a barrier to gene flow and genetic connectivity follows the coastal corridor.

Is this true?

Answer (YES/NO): NO